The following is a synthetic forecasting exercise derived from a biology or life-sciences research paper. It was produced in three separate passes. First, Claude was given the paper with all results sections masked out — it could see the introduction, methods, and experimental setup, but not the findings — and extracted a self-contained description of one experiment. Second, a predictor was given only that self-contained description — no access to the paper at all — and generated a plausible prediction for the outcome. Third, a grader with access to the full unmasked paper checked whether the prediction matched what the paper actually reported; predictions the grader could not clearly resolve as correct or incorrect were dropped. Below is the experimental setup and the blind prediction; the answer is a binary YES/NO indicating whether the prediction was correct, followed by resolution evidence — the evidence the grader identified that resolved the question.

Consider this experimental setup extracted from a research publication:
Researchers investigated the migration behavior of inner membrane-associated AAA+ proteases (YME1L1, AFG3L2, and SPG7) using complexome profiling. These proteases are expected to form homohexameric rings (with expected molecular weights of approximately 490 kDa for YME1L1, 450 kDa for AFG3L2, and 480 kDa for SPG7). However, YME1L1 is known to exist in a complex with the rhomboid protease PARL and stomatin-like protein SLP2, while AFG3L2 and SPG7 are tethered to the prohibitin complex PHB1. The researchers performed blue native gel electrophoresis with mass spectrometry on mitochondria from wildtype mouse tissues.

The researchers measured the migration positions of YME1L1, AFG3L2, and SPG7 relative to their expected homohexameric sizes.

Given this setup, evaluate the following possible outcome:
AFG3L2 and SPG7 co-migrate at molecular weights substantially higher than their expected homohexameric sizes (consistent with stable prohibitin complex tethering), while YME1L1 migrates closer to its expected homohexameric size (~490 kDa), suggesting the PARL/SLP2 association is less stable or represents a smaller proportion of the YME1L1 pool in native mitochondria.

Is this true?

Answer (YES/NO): NO